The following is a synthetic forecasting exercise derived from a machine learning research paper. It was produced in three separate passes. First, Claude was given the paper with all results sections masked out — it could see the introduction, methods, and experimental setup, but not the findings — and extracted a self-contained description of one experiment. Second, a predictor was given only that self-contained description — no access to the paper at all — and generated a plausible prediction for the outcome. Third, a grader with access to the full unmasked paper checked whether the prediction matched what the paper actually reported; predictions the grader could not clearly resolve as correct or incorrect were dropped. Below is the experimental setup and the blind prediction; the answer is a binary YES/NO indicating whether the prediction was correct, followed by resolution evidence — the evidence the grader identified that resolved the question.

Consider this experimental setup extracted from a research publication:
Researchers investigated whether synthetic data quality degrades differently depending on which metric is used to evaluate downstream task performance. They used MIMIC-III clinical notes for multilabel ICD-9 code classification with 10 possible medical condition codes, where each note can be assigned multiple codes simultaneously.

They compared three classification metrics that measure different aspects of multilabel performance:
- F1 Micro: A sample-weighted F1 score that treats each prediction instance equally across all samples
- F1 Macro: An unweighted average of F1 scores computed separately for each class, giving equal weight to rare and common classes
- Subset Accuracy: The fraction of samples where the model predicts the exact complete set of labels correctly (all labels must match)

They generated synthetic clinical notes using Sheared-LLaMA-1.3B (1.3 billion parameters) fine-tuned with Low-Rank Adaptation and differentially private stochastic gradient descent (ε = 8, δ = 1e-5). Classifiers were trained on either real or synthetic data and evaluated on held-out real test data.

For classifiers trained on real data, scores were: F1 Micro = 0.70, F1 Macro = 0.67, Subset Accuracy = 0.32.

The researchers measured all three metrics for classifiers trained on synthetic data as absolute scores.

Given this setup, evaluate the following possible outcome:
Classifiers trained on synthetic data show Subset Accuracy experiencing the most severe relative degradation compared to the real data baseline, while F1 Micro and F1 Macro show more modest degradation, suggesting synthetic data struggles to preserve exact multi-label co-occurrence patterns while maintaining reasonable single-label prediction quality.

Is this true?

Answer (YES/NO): NO